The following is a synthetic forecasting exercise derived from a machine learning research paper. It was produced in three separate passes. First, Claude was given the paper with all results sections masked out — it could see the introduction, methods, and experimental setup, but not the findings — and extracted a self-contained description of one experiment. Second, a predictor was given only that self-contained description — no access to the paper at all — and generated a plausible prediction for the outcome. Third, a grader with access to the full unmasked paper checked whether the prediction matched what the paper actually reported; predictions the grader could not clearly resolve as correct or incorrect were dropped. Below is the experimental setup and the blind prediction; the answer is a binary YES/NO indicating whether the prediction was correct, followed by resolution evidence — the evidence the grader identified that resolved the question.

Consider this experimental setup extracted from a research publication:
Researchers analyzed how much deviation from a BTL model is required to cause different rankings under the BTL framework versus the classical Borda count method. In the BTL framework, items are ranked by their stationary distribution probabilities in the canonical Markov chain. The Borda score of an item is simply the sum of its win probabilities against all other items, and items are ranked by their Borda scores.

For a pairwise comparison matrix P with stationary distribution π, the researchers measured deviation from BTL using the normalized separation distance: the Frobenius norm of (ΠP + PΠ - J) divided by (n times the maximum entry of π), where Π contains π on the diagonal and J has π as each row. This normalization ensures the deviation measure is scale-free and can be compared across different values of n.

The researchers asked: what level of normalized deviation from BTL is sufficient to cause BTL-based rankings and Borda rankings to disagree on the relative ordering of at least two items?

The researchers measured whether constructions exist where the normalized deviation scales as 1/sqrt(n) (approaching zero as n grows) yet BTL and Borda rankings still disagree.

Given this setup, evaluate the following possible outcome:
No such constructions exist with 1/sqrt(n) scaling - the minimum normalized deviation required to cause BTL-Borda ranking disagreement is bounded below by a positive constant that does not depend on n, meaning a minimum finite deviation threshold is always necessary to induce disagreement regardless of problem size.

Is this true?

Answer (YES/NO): NO